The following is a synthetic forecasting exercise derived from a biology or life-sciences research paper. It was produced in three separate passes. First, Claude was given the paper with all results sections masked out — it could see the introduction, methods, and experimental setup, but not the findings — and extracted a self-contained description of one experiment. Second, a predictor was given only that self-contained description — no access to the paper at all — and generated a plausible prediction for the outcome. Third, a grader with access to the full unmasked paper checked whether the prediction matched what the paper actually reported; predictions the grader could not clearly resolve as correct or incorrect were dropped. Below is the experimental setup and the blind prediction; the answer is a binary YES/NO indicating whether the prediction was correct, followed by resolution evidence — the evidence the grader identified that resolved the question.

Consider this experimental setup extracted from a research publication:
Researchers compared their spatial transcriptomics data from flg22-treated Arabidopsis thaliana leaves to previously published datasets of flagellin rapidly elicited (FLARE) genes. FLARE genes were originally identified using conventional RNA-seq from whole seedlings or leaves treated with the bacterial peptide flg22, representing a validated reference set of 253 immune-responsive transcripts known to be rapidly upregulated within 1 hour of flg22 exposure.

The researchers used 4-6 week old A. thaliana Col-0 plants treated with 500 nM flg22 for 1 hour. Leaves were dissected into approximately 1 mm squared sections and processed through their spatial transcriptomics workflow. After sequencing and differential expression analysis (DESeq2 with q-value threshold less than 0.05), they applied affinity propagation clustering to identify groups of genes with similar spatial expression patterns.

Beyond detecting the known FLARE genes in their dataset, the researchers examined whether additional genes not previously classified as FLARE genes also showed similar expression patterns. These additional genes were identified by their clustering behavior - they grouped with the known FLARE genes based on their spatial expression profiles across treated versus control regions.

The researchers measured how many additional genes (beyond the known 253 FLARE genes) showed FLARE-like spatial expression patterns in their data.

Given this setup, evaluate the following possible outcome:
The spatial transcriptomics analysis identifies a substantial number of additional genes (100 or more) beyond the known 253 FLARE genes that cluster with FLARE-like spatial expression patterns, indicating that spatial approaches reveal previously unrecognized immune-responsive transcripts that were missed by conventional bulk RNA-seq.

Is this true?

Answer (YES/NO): YES